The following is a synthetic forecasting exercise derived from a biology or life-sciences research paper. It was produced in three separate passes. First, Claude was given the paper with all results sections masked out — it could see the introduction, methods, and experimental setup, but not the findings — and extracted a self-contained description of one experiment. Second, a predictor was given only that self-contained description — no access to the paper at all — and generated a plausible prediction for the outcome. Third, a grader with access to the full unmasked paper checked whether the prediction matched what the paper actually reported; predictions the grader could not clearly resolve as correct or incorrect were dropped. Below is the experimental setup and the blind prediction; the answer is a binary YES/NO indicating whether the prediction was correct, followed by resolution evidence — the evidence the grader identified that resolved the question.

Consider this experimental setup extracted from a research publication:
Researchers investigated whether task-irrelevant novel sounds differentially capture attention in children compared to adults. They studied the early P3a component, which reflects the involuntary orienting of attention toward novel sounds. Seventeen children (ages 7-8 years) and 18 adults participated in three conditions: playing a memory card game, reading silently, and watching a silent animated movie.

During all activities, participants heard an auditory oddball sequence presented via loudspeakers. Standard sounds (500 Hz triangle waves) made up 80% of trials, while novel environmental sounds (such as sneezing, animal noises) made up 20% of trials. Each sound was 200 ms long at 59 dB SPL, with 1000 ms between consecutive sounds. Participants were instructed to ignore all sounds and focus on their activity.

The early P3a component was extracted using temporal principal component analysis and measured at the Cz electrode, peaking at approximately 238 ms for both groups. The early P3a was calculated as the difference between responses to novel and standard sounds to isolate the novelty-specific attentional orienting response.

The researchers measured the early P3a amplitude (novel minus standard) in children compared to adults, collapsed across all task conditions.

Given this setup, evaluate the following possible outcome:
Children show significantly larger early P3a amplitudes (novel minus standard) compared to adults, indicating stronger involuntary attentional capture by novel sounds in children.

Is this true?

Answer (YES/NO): YES